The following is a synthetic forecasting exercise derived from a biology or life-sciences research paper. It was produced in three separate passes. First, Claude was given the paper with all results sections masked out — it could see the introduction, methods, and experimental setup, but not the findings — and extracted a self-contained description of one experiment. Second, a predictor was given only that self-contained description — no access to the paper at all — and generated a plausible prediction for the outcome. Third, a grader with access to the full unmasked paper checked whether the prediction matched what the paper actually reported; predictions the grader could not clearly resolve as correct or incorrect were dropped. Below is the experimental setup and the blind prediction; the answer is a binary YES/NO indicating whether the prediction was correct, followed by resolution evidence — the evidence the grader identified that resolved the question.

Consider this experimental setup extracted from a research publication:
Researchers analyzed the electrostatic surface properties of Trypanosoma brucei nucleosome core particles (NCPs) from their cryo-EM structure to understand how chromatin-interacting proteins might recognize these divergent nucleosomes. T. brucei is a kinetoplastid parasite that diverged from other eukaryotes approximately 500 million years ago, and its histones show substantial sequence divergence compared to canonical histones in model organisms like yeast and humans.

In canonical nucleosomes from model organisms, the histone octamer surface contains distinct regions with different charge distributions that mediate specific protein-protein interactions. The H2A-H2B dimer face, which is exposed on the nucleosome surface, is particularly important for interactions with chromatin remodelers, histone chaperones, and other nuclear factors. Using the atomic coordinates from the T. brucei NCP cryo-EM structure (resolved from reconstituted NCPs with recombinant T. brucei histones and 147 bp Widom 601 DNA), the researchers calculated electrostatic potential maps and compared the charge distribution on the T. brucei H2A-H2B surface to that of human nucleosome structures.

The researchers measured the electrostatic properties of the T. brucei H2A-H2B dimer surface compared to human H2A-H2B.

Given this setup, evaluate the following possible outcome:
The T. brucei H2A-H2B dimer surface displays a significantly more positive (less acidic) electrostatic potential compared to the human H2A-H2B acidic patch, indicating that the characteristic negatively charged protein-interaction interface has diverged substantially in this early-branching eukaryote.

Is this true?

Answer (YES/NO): NO